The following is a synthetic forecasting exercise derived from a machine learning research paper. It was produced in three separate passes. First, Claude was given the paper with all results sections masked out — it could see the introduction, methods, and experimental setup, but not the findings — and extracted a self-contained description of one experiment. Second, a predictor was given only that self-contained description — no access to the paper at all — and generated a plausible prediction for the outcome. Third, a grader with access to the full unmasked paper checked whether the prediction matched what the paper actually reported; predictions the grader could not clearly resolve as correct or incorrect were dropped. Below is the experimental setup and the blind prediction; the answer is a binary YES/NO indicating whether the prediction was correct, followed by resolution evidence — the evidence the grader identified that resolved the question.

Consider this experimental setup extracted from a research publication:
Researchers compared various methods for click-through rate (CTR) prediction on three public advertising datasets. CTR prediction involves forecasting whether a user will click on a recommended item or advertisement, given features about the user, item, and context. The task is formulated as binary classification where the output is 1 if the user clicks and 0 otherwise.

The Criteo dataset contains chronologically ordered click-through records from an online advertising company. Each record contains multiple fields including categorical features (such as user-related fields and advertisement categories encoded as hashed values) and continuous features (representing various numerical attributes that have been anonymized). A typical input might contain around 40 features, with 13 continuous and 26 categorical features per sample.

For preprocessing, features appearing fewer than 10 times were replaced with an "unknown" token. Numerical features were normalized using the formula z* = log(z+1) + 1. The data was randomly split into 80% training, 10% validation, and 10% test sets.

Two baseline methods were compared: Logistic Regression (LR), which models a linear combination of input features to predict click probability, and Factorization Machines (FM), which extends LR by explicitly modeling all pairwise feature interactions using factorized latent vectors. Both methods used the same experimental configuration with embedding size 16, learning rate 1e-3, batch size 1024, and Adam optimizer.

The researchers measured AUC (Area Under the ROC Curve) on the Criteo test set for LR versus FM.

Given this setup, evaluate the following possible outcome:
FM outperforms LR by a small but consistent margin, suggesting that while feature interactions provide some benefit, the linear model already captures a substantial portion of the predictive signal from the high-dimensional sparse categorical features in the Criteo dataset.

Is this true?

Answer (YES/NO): YES